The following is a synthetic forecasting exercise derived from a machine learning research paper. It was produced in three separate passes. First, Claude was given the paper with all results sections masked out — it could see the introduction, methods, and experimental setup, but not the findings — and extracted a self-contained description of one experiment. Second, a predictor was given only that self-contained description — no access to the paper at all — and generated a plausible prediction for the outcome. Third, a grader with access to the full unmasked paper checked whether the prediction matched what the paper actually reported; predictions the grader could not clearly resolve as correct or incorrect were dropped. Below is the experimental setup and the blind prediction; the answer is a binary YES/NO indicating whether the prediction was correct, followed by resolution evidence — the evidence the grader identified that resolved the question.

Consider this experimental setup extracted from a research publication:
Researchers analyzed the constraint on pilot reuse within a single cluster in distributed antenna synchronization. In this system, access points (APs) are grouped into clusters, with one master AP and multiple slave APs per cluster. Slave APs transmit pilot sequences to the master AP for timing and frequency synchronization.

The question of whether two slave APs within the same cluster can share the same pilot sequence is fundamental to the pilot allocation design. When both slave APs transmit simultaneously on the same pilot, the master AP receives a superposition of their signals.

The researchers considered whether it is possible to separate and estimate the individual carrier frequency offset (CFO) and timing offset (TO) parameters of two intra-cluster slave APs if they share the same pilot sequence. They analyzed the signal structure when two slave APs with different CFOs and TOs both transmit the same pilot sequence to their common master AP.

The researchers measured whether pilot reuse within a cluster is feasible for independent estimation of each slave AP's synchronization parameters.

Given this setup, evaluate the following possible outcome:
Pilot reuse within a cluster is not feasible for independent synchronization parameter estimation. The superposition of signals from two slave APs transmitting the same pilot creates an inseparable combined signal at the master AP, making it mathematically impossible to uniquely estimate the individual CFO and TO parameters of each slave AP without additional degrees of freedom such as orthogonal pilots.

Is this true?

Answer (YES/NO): YES